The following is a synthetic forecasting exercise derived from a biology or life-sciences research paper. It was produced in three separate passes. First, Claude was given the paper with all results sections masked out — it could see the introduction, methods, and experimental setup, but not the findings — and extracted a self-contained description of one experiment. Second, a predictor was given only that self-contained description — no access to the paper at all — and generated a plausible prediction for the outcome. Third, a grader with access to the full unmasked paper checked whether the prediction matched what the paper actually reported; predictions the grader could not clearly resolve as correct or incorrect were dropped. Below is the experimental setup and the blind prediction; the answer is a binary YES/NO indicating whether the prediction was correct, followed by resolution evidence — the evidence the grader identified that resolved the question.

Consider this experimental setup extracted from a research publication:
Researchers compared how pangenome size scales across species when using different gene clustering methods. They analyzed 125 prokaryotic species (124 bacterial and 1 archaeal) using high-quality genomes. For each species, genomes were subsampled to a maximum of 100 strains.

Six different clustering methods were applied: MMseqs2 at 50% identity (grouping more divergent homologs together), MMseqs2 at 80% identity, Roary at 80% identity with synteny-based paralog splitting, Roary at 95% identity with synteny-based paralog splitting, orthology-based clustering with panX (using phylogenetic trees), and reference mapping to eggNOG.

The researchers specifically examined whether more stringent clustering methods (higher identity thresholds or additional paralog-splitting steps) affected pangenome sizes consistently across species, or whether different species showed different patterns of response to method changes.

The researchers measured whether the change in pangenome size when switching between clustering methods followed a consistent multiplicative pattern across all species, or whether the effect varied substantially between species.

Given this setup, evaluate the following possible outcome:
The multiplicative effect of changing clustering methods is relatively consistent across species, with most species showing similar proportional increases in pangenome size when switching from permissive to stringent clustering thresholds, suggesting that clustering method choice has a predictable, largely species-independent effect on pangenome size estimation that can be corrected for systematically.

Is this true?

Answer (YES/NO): YES